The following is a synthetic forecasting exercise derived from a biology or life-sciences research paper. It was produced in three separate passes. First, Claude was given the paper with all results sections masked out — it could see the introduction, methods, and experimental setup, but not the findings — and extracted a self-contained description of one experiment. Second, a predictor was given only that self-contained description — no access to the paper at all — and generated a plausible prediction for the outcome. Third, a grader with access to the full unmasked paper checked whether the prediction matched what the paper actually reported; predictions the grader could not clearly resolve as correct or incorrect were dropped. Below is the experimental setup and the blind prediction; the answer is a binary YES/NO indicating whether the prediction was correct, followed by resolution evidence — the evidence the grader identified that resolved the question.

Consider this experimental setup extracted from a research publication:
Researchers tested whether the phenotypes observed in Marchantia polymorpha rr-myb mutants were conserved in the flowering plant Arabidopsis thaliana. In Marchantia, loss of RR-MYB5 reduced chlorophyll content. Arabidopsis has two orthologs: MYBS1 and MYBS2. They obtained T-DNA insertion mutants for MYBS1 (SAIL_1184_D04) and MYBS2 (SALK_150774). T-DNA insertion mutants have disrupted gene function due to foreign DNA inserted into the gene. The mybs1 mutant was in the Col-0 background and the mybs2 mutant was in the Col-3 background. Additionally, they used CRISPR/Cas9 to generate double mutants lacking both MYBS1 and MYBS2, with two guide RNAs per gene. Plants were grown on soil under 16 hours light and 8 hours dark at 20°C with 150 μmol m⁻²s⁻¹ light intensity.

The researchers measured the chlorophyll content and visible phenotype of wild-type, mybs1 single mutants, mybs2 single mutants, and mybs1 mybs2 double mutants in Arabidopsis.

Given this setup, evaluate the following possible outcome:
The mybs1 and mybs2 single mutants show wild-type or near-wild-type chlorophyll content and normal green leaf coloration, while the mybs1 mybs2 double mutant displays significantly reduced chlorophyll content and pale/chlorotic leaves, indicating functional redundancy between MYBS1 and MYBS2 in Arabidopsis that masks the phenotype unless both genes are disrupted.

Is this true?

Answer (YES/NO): YES